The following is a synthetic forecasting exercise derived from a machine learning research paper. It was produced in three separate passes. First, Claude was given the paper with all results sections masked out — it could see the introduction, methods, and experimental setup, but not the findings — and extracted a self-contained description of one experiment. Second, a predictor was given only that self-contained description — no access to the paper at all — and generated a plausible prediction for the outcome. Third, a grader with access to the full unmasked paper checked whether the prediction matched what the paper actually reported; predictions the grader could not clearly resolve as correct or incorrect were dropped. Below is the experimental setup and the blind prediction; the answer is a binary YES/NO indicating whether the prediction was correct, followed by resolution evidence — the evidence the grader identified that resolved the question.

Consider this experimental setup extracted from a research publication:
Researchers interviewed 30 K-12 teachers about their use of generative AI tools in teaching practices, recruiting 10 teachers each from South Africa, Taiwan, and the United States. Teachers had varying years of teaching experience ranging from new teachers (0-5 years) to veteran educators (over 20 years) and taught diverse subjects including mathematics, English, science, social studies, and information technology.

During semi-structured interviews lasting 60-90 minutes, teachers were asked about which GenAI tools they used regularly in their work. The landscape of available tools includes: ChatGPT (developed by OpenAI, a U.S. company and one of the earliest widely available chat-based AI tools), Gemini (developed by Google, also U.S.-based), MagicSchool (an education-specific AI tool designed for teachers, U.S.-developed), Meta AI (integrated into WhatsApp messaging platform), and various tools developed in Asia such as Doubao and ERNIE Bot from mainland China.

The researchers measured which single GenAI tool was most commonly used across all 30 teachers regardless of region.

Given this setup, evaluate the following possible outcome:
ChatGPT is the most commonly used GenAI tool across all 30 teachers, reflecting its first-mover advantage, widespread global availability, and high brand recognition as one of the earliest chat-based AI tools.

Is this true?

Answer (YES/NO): YES